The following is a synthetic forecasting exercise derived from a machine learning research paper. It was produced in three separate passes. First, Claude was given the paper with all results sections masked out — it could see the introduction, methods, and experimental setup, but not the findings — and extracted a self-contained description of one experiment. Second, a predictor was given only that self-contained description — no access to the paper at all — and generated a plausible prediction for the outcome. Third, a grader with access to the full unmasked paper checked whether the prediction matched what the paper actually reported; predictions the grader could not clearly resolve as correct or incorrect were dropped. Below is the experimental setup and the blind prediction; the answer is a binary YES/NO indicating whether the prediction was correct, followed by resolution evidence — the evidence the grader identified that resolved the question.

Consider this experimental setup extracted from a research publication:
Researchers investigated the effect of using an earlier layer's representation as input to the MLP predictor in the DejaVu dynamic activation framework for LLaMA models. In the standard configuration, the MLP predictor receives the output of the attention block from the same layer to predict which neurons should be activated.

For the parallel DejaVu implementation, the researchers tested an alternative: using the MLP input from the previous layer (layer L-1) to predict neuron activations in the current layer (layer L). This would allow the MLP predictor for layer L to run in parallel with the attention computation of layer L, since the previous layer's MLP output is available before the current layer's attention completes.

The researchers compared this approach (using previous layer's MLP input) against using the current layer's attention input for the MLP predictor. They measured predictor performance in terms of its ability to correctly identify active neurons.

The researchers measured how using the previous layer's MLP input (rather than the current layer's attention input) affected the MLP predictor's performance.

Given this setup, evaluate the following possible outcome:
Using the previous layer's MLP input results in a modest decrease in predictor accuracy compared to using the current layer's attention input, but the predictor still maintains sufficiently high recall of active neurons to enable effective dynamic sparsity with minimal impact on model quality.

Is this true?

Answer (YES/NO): NO